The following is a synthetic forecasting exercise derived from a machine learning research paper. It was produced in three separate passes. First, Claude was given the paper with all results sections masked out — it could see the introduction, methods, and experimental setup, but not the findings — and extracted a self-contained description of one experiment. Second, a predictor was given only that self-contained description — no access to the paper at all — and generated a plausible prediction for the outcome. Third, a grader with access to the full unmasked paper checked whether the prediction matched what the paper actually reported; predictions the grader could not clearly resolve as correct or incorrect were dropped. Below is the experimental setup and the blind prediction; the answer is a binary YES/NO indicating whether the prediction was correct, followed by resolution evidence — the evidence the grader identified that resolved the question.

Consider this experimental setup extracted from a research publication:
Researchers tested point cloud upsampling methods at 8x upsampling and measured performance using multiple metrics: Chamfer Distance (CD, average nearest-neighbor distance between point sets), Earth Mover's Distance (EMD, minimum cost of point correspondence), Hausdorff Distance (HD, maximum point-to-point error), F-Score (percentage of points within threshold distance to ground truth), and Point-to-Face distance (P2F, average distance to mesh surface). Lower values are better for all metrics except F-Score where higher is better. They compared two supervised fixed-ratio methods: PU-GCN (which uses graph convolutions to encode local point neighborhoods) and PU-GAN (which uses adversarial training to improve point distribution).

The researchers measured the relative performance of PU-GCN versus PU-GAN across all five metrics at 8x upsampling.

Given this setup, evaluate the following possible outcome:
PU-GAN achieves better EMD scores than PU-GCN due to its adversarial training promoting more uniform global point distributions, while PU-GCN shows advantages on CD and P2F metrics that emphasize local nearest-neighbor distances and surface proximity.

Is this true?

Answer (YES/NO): NO